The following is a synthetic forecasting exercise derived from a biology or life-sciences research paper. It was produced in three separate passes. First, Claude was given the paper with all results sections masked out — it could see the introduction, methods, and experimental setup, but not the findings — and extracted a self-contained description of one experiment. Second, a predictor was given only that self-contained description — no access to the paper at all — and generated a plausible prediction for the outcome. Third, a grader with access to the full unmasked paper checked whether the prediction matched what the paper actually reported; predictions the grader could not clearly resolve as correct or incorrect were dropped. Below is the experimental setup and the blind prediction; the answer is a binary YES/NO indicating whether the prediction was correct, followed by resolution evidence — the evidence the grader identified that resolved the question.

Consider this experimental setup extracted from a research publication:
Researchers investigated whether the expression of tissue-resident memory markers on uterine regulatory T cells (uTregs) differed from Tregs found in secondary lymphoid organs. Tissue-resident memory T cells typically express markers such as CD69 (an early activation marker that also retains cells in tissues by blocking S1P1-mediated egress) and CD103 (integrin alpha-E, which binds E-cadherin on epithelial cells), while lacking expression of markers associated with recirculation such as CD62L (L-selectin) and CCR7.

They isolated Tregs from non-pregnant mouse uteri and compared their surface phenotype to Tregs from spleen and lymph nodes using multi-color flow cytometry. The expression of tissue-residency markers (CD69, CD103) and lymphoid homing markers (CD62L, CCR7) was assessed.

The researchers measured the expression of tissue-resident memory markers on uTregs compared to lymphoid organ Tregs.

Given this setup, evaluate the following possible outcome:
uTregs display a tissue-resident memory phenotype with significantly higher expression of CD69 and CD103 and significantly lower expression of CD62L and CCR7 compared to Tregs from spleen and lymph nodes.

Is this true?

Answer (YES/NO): YES